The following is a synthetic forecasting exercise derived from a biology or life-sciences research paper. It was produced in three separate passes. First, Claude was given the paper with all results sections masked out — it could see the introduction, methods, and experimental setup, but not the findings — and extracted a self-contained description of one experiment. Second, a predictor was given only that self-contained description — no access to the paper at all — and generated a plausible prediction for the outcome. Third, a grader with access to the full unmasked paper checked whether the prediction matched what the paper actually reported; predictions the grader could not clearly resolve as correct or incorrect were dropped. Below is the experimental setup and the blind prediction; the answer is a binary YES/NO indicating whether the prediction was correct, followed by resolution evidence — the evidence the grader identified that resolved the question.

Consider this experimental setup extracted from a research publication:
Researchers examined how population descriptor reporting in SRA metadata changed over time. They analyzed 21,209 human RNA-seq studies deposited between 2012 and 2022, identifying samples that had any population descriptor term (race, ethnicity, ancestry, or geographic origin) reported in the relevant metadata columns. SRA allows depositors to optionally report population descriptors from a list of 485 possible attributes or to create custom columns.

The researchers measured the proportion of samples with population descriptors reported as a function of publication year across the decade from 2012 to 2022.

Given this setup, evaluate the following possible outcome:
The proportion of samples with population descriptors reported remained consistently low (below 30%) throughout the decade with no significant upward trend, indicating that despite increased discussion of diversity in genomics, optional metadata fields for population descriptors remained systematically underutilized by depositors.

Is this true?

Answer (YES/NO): YES